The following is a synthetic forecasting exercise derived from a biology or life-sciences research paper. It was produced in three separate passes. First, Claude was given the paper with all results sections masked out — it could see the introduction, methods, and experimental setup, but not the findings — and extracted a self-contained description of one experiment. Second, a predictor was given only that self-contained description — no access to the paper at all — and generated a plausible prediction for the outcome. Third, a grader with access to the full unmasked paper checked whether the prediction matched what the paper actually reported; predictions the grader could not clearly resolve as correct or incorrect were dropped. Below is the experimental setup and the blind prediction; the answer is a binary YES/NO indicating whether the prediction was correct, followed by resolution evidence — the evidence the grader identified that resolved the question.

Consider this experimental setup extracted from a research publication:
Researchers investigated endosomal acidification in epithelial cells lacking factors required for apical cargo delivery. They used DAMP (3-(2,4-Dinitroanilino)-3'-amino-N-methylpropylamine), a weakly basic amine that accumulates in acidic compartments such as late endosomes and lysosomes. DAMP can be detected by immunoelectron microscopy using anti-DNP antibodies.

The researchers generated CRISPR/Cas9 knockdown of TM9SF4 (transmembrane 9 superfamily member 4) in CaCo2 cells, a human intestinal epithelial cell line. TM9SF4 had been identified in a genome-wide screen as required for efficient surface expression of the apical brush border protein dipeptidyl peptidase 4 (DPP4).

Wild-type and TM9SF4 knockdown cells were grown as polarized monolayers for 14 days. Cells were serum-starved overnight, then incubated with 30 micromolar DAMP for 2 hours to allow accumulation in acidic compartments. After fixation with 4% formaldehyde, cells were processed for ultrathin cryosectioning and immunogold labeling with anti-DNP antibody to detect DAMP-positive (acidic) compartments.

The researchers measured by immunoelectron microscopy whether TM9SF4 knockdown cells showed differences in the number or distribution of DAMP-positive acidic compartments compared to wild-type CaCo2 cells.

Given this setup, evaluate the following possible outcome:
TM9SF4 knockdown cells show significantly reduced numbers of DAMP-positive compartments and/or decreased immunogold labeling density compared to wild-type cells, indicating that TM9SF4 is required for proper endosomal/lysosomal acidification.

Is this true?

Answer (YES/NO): NO